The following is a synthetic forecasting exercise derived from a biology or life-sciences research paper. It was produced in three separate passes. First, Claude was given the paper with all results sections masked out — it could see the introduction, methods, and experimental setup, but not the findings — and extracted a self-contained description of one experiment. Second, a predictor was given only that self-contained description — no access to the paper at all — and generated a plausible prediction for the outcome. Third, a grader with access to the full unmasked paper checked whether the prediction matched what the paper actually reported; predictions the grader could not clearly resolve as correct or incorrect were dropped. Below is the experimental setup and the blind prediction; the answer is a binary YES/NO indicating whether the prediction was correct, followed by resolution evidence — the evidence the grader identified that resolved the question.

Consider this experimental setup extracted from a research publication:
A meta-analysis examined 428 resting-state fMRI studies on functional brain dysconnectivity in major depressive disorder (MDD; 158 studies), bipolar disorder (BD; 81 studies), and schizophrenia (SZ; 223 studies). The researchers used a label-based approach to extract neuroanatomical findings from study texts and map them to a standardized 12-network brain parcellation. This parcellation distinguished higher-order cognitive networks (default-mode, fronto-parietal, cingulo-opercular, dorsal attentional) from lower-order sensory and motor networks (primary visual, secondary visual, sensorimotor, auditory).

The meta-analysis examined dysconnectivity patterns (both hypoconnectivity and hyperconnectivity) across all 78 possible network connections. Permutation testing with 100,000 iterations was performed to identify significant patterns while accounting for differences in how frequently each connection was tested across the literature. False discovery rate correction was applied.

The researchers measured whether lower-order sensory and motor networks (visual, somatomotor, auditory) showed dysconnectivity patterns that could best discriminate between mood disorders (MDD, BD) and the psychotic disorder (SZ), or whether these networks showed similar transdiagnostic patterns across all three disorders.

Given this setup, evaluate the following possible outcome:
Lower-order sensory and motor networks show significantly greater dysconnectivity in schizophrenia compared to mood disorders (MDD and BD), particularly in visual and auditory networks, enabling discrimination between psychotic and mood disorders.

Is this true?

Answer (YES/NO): NO